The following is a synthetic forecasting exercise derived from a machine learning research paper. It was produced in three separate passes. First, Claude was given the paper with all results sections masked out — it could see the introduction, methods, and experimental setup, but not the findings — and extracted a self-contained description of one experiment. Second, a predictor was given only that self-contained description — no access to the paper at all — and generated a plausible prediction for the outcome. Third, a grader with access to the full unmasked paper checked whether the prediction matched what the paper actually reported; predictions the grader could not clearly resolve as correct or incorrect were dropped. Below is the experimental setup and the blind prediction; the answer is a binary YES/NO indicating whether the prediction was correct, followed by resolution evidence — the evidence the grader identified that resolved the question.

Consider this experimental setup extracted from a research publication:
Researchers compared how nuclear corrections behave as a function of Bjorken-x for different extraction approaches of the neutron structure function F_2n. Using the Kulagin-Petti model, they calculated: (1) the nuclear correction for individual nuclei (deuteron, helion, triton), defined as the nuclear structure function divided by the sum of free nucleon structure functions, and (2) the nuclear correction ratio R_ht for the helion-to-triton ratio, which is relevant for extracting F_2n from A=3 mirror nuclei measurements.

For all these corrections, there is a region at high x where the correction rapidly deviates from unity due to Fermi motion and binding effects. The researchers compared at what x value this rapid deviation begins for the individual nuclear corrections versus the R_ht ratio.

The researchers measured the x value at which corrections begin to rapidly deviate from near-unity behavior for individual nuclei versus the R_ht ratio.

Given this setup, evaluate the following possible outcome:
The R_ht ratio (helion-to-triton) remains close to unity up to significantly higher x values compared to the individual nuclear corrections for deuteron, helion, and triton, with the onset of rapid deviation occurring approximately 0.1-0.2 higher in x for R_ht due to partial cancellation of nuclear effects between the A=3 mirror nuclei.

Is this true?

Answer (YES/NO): YES